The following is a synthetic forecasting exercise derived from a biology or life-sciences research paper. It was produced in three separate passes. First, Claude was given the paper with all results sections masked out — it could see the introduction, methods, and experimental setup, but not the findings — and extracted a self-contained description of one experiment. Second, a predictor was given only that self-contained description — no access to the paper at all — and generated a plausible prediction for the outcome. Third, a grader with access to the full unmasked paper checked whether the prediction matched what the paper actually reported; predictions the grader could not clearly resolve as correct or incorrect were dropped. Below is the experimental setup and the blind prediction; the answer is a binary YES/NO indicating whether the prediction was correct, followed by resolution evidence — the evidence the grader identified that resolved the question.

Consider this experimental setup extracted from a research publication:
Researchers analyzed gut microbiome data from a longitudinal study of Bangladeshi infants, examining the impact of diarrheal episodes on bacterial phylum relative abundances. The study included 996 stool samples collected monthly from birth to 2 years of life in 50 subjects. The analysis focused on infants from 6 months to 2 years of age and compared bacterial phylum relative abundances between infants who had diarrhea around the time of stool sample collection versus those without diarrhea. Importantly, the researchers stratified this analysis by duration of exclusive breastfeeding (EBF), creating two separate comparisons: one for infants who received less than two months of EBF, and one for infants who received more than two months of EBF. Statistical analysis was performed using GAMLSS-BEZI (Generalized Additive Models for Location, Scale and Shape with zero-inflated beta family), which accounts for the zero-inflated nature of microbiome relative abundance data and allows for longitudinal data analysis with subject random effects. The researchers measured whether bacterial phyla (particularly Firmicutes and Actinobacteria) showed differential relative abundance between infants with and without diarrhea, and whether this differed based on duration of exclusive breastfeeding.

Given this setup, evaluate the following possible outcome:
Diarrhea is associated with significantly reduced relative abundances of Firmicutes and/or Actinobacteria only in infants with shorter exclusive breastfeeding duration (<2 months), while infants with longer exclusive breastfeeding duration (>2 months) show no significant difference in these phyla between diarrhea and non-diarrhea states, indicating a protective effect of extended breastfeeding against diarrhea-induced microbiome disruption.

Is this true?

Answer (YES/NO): NO